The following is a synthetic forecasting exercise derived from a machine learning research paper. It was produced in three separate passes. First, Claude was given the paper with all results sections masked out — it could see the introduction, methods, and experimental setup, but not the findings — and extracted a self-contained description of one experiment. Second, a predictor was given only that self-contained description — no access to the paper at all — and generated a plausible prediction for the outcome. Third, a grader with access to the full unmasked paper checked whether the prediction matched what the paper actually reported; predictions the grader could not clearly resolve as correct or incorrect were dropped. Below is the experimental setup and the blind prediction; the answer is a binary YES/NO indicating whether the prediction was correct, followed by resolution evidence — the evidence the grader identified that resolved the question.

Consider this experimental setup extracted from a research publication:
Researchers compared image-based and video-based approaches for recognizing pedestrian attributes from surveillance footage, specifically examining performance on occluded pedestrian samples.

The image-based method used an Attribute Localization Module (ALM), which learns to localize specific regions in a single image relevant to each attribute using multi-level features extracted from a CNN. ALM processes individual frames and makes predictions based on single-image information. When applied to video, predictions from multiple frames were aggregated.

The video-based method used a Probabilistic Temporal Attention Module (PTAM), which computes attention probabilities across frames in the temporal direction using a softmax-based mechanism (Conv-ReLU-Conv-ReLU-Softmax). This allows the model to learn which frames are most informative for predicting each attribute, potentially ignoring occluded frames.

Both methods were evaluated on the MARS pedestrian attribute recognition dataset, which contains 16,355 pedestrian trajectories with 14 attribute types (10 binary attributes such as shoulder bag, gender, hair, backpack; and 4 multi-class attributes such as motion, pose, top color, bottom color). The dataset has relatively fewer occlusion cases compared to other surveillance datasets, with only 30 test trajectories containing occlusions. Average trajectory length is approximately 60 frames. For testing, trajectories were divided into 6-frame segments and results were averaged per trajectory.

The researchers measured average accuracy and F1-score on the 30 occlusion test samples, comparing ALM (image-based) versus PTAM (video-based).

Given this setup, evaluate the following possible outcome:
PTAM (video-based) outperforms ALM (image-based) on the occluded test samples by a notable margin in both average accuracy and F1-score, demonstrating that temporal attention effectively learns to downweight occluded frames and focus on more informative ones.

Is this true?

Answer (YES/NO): NO